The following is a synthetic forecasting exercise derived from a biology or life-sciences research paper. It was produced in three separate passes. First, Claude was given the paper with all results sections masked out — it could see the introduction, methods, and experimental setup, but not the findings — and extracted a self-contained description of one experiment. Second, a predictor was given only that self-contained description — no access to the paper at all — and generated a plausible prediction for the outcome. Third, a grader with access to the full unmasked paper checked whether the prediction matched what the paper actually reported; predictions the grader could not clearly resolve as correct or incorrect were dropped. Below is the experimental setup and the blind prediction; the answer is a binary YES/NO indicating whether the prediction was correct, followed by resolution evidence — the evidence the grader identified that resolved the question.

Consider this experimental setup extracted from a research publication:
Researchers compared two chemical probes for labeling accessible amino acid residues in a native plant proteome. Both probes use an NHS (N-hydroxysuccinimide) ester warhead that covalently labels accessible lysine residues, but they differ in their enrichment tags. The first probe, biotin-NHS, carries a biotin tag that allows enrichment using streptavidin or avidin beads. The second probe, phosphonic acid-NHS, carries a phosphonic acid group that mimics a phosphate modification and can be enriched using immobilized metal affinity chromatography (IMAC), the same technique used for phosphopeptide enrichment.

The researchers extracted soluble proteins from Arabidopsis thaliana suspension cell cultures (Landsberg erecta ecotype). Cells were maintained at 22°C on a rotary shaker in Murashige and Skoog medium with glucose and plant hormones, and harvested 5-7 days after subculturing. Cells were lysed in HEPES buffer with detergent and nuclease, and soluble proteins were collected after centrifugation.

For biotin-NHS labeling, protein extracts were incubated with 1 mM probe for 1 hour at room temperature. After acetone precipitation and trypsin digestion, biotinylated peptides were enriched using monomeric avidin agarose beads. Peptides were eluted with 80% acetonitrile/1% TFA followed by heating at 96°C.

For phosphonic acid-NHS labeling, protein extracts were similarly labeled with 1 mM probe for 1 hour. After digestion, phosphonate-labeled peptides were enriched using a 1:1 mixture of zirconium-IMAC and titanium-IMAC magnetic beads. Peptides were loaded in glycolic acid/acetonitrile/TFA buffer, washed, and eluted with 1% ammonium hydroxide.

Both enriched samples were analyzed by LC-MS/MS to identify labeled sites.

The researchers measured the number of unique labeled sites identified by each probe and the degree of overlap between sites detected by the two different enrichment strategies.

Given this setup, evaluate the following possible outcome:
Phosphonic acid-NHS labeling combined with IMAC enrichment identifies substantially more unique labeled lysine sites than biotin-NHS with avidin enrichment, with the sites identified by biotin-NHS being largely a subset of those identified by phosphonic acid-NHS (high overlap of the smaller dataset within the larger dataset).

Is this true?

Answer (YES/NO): NO